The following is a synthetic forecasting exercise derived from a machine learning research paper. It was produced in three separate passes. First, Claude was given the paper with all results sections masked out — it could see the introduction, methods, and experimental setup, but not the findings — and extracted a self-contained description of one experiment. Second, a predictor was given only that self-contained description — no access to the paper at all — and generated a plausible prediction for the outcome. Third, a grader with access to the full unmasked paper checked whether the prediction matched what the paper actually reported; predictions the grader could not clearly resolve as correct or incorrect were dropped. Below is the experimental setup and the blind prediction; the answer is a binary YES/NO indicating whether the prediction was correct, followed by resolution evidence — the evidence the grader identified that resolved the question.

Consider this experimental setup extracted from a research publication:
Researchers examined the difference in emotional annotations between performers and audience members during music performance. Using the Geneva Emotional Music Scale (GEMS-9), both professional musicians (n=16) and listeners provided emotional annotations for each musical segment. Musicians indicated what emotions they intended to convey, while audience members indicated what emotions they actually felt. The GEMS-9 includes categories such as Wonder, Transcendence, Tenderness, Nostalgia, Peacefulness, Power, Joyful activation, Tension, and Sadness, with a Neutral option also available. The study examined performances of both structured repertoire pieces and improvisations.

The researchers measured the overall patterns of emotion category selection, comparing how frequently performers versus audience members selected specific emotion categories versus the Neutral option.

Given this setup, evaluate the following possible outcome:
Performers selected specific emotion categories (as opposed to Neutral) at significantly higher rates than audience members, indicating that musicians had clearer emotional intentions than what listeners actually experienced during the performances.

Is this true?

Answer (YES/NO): NO